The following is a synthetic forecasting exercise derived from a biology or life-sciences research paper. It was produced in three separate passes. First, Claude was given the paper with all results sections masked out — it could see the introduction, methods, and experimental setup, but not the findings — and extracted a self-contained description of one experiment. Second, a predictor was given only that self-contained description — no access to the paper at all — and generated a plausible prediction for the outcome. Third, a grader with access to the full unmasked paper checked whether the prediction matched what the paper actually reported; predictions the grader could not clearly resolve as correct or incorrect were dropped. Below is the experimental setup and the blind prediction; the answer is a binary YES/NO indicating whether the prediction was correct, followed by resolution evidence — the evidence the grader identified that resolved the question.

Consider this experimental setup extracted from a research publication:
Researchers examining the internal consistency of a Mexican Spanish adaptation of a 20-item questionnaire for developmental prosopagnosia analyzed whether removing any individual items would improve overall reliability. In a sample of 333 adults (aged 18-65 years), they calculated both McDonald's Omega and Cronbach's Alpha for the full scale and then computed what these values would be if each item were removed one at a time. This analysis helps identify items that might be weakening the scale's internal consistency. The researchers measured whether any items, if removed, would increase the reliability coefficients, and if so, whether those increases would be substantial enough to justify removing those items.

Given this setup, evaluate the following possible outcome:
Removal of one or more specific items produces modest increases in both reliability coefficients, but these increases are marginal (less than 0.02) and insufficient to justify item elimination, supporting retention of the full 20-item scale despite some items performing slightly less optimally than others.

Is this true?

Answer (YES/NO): YES